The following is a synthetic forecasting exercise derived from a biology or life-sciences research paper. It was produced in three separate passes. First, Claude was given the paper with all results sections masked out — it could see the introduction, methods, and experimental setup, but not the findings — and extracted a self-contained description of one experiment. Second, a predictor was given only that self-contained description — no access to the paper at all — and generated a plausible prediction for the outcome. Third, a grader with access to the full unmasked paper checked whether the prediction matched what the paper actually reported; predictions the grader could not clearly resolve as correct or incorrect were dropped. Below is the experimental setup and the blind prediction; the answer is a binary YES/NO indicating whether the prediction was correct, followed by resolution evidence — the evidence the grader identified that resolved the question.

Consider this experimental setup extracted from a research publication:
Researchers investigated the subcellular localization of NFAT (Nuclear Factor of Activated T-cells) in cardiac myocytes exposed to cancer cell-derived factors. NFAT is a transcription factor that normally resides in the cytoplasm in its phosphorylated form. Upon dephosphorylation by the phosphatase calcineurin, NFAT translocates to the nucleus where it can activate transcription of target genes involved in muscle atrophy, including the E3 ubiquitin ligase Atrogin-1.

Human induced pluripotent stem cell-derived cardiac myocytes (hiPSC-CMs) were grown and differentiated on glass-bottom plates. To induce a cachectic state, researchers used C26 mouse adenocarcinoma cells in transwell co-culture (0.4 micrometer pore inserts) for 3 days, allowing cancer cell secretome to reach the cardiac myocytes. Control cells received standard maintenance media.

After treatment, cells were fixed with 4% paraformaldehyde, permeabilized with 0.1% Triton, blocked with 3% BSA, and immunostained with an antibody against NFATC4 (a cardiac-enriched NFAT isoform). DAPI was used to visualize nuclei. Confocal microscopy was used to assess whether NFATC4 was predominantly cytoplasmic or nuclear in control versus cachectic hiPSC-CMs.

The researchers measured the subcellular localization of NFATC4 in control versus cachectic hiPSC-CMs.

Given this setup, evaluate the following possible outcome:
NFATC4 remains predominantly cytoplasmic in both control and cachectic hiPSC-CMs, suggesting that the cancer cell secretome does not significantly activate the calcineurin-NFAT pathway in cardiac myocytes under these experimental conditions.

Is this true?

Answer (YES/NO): NO